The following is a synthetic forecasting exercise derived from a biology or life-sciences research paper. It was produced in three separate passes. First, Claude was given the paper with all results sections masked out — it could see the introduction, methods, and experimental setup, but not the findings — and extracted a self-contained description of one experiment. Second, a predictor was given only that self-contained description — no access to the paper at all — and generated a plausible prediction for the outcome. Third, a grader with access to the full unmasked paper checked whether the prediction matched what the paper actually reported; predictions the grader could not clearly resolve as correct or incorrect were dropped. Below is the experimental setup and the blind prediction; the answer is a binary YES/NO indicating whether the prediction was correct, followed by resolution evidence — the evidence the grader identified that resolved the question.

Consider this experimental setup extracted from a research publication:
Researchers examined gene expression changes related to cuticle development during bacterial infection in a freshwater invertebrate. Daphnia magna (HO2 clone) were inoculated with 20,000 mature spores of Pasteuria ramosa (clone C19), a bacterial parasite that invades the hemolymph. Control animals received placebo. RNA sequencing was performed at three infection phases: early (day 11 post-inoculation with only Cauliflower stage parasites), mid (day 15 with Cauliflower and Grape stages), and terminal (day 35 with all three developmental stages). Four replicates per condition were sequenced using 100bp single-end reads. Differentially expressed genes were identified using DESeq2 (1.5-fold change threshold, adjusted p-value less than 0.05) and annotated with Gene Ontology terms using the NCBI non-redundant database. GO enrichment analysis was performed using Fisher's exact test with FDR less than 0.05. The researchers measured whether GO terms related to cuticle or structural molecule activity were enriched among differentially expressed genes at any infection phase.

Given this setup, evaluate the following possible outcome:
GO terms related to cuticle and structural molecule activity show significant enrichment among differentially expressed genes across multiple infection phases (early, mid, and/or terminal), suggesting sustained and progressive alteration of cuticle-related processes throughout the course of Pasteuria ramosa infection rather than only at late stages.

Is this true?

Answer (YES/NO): NO